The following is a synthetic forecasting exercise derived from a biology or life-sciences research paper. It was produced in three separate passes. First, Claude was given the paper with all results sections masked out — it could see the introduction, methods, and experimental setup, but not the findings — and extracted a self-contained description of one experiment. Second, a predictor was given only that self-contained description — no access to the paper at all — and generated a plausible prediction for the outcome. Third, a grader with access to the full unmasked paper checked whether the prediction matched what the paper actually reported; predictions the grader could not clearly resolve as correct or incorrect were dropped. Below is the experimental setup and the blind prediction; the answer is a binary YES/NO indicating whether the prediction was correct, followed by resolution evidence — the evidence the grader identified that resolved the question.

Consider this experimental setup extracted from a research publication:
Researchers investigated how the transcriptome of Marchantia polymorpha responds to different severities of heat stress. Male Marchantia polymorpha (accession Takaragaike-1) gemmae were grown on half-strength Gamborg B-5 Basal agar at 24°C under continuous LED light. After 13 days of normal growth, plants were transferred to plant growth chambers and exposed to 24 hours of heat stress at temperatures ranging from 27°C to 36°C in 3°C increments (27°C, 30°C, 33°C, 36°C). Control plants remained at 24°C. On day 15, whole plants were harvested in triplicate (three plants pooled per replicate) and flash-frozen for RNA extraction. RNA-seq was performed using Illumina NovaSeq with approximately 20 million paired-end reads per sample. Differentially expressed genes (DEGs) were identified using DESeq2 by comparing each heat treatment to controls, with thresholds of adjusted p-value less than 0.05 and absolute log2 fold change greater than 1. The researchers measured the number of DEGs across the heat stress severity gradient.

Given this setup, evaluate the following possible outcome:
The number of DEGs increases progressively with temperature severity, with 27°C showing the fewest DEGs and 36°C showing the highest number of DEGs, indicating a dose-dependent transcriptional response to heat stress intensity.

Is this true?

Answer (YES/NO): NO